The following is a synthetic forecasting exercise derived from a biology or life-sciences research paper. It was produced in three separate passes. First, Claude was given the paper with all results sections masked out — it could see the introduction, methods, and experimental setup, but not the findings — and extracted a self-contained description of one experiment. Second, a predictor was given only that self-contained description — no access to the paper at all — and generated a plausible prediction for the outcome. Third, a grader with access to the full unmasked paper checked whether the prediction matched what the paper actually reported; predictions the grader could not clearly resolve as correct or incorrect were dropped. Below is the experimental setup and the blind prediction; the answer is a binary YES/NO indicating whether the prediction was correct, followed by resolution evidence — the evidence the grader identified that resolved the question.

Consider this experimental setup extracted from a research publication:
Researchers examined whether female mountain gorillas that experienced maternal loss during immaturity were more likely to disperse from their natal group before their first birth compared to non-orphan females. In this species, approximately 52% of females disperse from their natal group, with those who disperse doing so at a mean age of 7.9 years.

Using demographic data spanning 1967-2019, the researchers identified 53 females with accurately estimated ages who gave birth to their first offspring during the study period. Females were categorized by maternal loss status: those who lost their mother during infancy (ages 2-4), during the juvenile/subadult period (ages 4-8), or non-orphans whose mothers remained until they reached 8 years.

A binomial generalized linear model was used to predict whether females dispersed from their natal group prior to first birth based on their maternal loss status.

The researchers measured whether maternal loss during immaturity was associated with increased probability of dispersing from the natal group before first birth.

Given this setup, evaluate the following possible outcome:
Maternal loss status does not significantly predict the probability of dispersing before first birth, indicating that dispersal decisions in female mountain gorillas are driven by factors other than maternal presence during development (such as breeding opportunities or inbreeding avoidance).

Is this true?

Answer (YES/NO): YES